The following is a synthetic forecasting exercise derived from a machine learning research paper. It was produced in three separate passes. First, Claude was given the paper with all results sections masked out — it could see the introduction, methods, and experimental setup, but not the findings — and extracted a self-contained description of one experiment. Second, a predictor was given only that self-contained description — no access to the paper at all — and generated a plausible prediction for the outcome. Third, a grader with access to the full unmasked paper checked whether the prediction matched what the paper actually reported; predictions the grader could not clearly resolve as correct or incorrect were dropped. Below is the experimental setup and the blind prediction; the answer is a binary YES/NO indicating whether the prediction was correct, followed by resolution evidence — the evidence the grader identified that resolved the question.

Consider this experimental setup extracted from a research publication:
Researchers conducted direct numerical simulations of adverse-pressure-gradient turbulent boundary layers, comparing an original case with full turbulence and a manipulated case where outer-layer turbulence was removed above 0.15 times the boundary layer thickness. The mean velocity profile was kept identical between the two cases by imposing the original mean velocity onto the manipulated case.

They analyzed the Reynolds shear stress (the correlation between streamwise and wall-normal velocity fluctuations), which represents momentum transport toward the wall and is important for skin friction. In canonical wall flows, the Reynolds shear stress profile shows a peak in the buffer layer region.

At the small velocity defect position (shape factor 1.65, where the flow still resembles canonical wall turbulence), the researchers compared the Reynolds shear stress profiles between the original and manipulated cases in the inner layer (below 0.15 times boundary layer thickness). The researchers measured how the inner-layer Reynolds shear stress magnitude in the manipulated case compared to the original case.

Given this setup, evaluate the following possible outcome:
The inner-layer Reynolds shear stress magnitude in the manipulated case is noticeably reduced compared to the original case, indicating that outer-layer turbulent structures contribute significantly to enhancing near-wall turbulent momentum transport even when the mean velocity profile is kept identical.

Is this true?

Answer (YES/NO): NO